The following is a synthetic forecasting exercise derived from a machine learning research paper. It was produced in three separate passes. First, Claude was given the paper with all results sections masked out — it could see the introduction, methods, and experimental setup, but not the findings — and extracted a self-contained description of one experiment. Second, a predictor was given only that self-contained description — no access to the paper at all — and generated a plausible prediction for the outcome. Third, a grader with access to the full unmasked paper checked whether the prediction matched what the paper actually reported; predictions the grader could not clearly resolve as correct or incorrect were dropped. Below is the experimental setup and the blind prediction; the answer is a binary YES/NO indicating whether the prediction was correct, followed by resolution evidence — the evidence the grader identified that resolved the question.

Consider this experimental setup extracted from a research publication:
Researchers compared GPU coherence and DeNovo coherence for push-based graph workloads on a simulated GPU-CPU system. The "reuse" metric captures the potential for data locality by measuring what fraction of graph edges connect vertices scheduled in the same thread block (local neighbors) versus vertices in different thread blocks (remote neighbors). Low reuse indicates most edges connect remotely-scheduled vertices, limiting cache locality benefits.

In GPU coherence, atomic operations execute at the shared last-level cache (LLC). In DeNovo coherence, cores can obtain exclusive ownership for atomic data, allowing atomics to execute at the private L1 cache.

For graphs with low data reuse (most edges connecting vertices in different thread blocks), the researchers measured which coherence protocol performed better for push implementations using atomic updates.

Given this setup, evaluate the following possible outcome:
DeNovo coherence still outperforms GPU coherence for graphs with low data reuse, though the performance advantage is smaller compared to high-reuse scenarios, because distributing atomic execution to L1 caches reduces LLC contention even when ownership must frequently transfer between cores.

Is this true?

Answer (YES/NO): NO